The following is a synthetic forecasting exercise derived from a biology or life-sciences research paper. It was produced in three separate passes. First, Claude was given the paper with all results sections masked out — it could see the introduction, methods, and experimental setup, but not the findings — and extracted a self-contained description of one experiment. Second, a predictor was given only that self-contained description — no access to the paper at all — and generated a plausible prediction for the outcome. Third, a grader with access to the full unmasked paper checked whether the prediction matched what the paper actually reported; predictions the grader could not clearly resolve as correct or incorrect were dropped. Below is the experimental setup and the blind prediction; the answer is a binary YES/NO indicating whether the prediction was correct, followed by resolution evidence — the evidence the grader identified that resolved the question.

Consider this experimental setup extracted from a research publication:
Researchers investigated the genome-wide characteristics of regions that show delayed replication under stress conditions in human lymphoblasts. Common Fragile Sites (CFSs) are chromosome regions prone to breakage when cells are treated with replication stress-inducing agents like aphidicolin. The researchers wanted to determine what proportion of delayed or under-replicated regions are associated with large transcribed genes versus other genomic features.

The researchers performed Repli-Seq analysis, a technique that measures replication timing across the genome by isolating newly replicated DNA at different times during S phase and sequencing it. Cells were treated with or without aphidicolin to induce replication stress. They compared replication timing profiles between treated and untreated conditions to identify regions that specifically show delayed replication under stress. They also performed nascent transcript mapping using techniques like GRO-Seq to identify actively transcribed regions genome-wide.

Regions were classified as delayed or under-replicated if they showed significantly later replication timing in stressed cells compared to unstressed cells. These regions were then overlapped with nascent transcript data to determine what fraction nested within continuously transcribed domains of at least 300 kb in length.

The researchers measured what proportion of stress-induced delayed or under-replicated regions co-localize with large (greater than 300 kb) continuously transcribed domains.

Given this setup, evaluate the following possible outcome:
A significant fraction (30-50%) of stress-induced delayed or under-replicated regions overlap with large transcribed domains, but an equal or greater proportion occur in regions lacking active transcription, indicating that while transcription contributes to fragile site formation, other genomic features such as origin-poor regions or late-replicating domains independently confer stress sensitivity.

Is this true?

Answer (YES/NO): NO